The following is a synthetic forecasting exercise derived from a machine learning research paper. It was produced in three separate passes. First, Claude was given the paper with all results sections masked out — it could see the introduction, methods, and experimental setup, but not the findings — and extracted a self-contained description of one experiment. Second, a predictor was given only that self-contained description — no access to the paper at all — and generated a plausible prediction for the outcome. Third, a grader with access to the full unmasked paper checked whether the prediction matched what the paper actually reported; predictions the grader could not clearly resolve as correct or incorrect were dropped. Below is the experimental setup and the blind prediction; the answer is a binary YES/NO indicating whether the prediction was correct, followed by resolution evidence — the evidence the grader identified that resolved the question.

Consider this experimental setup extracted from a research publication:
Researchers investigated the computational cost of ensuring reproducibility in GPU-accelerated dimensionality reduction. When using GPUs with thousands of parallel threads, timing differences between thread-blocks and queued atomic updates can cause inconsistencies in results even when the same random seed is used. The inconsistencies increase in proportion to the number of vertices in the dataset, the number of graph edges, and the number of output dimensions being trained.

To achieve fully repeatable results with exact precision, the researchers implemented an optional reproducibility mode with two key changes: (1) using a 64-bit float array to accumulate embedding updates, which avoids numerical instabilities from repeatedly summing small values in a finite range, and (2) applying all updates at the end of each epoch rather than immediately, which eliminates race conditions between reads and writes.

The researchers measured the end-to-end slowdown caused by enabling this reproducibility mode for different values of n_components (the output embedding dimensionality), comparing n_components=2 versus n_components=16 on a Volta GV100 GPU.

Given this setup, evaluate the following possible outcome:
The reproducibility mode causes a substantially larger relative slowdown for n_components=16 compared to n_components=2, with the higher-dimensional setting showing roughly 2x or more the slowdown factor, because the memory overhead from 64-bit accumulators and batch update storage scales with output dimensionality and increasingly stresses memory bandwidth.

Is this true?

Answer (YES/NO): NO